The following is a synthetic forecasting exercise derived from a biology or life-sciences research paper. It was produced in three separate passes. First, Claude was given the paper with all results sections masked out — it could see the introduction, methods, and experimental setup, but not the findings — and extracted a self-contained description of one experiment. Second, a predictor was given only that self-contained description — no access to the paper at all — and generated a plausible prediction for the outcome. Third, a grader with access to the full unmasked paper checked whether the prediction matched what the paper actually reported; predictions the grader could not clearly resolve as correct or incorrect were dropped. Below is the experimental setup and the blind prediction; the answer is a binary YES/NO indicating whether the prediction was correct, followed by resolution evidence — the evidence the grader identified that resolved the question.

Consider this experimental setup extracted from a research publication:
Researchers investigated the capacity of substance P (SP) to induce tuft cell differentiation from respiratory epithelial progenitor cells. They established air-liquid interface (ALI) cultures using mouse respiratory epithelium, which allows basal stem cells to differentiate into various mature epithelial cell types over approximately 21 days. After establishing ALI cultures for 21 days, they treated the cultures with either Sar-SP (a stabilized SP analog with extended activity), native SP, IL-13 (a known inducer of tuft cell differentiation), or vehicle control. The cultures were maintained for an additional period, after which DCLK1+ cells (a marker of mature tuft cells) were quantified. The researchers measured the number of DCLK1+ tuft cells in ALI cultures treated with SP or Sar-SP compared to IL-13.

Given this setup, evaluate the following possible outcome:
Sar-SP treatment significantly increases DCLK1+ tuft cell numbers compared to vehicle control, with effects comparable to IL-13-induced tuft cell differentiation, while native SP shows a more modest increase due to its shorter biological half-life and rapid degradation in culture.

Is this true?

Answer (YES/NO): NO